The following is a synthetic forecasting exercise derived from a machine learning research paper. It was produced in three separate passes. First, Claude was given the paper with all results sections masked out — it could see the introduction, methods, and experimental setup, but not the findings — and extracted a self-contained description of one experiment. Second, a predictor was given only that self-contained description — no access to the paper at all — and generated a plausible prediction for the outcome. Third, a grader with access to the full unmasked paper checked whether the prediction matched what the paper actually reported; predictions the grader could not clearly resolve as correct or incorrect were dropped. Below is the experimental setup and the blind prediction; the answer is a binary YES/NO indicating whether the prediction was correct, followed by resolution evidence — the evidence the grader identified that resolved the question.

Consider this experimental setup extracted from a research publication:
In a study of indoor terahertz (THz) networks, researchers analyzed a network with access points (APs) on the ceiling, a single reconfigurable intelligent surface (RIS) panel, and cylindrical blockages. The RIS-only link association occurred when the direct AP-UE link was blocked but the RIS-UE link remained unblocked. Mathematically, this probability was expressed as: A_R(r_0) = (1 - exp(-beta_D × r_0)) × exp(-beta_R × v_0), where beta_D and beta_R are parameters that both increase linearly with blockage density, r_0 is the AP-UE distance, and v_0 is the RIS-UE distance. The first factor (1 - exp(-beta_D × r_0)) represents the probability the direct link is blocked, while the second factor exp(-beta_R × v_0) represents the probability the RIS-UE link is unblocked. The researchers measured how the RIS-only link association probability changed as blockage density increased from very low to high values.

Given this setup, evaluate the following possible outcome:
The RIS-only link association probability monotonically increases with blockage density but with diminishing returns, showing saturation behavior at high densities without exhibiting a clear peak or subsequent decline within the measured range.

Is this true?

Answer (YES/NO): NO